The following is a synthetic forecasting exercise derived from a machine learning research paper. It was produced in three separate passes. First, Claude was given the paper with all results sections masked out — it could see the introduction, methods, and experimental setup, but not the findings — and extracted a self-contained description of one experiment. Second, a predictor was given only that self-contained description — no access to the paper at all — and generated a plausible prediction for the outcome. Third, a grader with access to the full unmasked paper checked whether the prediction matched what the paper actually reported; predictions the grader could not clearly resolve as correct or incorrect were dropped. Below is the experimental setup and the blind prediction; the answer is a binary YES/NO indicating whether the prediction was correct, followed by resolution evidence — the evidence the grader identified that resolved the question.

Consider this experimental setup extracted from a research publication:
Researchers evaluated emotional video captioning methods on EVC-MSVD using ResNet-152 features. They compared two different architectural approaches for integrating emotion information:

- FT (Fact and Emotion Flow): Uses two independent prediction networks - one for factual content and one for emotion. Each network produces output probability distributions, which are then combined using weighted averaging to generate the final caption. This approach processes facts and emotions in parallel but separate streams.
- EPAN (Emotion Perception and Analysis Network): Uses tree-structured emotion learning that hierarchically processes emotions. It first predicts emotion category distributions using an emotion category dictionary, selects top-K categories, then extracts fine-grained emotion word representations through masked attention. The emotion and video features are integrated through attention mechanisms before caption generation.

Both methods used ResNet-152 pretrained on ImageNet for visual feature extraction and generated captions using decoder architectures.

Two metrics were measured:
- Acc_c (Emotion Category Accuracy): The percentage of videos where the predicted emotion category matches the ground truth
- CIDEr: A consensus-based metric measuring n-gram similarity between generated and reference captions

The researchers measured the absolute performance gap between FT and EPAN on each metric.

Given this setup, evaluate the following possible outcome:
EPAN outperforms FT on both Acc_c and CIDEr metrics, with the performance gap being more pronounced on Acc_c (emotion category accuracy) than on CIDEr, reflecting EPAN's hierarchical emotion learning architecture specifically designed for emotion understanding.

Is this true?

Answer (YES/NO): YES